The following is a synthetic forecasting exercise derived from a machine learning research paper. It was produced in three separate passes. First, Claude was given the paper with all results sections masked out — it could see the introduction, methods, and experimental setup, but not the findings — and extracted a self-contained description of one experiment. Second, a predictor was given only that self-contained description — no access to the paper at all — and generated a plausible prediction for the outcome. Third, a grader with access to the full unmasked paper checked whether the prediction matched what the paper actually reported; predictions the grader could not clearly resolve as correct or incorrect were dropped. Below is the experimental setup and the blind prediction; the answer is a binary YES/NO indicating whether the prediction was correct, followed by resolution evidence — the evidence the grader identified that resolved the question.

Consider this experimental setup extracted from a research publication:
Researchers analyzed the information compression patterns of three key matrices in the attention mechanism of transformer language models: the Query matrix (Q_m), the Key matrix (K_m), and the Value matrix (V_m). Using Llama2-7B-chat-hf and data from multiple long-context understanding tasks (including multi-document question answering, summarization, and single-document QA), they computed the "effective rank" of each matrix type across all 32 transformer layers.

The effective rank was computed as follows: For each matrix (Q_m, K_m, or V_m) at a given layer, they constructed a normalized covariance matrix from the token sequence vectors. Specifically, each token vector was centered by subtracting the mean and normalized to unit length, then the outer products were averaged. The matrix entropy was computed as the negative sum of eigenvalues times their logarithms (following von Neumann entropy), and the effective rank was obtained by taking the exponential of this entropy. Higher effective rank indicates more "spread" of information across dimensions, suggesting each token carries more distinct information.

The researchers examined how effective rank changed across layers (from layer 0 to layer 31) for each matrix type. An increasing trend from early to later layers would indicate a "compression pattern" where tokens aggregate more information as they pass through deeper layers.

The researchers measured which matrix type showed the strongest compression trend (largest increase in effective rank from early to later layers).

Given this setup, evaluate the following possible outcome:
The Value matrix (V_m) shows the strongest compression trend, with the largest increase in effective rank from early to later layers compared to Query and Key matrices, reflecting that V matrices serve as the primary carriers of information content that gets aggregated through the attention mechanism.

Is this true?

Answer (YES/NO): NO